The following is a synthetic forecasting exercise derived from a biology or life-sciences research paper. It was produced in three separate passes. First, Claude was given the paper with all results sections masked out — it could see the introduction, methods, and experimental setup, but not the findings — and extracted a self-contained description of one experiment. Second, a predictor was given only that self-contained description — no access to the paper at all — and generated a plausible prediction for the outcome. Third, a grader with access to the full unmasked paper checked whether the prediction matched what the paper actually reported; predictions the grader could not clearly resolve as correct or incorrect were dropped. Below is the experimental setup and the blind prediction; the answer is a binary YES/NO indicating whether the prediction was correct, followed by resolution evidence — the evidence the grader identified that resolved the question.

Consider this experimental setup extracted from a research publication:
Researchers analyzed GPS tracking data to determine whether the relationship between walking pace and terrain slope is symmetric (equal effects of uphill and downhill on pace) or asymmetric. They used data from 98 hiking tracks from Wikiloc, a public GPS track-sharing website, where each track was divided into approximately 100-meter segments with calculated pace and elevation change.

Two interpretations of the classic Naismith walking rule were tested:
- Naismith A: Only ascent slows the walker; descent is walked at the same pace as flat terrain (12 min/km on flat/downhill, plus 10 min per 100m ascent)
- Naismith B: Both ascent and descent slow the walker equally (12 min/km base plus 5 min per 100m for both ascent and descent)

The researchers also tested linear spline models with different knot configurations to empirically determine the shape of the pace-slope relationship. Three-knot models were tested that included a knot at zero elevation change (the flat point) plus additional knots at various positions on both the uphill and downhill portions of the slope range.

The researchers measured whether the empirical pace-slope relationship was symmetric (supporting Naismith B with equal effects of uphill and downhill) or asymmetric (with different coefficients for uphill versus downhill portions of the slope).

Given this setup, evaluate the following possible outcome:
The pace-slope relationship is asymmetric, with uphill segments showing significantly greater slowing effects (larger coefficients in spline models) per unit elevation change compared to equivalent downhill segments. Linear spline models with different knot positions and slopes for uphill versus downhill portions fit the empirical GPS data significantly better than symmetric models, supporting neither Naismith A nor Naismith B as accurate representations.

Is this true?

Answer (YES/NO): YES